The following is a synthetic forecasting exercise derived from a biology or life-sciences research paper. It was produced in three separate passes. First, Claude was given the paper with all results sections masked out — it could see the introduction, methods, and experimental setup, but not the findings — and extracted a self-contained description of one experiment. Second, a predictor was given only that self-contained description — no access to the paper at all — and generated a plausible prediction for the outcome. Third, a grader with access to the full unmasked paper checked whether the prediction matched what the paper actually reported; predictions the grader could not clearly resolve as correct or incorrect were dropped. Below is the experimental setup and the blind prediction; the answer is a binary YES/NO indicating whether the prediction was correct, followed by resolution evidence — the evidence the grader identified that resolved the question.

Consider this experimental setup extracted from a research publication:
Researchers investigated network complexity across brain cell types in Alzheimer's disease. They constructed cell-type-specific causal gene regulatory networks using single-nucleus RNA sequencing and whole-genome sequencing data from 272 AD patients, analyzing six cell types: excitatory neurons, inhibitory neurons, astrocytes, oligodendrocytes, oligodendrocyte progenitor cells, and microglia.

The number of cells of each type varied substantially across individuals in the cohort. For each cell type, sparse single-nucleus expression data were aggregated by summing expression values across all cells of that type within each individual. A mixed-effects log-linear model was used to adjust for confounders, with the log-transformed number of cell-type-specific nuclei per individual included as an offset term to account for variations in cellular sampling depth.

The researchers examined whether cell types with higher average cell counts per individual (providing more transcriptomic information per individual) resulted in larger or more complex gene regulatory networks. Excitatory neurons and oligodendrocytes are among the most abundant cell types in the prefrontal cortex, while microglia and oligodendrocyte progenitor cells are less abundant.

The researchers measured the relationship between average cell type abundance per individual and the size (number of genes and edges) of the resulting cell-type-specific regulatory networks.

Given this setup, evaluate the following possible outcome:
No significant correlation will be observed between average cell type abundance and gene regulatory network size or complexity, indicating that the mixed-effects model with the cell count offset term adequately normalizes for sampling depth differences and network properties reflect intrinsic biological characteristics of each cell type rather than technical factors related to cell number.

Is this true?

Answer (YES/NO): NO